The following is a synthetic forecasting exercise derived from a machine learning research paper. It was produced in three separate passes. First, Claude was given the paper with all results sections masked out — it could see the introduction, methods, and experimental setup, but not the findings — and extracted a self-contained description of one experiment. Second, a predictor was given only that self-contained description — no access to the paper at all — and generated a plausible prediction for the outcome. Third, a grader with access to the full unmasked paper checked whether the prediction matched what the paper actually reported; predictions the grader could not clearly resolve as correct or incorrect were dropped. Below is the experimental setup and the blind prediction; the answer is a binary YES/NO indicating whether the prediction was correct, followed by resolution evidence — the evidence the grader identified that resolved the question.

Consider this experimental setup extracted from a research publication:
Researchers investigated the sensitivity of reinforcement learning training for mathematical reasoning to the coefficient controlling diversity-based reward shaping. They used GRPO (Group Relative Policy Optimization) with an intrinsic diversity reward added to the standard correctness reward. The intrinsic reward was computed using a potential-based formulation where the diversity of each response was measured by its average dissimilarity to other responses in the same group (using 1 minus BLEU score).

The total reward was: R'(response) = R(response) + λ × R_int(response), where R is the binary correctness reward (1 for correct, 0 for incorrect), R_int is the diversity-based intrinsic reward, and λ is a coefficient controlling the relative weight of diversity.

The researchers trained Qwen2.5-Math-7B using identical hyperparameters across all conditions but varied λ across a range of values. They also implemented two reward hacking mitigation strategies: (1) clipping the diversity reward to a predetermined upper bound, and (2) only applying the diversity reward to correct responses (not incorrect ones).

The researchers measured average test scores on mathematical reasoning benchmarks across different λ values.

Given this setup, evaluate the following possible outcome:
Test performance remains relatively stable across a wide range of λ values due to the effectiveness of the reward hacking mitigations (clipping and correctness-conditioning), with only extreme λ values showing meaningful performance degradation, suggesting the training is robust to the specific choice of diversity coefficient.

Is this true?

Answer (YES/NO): NO